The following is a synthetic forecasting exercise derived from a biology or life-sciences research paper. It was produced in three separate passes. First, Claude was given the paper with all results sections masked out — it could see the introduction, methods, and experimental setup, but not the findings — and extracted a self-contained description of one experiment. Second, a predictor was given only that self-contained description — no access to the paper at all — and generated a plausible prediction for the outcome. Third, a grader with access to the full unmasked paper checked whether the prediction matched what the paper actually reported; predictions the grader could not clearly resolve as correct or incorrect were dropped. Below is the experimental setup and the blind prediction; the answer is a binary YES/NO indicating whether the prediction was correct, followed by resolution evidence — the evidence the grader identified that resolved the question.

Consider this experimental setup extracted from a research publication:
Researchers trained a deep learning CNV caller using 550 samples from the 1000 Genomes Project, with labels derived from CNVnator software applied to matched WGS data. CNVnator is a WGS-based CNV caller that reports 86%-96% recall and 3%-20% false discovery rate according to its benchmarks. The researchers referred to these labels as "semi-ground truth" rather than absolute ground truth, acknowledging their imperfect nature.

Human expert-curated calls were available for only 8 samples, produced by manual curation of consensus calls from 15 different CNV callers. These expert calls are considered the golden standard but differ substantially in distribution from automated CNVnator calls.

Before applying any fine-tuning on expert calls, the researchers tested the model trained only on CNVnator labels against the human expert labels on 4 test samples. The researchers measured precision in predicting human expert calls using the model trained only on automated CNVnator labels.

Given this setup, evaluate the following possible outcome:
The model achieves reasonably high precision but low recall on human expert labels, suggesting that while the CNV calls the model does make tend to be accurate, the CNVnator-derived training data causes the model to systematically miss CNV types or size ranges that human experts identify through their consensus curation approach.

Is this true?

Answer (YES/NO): NO